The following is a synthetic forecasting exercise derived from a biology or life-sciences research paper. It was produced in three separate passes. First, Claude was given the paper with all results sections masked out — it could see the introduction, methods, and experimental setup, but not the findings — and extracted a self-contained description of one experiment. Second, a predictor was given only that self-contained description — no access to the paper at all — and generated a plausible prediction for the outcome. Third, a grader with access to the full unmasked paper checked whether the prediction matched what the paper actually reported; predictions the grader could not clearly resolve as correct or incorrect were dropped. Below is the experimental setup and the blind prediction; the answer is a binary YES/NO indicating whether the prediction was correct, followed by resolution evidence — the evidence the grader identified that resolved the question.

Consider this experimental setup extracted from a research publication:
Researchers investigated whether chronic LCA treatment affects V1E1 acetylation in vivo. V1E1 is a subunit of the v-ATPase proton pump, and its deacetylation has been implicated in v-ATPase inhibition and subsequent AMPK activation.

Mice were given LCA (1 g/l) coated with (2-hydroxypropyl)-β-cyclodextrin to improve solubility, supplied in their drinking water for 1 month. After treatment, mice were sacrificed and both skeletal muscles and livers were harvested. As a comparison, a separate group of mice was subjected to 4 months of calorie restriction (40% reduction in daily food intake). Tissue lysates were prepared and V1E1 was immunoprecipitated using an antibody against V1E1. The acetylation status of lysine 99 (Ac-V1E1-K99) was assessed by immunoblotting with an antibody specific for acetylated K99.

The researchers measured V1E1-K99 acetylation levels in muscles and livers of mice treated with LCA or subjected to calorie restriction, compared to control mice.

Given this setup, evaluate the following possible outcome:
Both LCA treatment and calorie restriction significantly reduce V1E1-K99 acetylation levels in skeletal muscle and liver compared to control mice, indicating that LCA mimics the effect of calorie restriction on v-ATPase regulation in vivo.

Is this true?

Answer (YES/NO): YES